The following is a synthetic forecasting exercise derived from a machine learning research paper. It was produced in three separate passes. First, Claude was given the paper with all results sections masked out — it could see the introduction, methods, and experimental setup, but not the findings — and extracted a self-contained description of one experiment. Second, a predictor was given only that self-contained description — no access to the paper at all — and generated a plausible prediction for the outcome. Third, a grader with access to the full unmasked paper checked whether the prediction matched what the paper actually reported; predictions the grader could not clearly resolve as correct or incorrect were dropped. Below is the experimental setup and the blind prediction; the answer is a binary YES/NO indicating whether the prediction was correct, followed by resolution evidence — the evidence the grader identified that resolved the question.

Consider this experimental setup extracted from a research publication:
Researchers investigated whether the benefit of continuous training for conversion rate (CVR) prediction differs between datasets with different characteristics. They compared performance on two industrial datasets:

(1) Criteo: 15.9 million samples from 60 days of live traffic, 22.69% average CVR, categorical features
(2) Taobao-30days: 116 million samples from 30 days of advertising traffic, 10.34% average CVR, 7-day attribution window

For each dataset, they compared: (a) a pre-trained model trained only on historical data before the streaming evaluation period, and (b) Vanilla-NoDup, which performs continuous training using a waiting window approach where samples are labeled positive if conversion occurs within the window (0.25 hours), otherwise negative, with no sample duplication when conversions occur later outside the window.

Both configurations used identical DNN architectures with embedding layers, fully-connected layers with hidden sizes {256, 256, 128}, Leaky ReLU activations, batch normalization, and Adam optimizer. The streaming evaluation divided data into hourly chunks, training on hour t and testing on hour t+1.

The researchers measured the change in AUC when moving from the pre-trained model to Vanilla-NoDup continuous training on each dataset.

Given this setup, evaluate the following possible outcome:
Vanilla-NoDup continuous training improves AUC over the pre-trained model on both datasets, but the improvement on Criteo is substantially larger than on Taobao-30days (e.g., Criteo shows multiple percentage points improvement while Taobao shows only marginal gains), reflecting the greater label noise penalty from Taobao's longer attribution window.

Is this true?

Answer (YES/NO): NO